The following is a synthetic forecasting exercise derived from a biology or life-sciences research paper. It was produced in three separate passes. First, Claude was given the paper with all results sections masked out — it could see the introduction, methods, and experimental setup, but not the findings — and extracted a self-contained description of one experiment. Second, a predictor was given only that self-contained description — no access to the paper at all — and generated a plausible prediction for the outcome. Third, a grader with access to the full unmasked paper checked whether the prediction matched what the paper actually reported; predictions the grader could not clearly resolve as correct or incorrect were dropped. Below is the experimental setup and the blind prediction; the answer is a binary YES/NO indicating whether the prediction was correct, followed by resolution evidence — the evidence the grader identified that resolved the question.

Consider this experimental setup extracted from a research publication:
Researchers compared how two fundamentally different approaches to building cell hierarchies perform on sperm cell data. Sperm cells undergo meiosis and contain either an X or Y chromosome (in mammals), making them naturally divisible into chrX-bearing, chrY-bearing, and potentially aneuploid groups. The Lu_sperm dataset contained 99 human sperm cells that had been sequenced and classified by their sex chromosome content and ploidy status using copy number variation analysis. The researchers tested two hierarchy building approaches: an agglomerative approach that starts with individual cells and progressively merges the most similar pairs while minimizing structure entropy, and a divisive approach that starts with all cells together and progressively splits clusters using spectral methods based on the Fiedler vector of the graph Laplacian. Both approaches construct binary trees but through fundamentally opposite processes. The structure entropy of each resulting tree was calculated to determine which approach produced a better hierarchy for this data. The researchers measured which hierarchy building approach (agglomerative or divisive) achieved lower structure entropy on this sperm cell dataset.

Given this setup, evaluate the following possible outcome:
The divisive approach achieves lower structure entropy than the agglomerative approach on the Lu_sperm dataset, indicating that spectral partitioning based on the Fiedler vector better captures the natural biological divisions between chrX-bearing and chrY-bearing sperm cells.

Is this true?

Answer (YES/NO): NO